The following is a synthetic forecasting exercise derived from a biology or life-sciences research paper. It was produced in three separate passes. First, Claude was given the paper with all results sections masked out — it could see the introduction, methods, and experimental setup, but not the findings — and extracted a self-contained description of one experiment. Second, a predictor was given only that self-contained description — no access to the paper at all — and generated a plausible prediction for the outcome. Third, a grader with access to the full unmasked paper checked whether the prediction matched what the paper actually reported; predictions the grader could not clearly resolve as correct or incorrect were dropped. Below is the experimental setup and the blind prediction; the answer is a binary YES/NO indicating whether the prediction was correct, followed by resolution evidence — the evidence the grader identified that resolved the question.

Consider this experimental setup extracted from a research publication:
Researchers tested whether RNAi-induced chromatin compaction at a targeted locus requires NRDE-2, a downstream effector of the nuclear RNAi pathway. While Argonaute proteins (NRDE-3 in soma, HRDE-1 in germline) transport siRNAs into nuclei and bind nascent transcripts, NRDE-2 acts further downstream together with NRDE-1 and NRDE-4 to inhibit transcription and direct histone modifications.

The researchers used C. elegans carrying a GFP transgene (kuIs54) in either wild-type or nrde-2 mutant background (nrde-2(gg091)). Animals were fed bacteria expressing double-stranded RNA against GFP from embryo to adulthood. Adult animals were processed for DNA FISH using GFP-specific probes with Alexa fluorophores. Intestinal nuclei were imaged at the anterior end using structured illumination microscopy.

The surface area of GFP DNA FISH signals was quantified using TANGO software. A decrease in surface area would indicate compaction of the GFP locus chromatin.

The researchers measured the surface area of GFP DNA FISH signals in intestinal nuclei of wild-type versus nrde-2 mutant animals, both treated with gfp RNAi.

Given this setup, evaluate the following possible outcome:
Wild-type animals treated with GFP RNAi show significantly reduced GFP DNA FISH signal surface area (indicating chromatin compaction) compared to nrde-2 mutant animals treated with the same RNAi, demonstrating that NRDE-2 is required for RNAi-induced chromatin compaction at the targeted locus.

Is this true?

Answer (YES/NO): YES